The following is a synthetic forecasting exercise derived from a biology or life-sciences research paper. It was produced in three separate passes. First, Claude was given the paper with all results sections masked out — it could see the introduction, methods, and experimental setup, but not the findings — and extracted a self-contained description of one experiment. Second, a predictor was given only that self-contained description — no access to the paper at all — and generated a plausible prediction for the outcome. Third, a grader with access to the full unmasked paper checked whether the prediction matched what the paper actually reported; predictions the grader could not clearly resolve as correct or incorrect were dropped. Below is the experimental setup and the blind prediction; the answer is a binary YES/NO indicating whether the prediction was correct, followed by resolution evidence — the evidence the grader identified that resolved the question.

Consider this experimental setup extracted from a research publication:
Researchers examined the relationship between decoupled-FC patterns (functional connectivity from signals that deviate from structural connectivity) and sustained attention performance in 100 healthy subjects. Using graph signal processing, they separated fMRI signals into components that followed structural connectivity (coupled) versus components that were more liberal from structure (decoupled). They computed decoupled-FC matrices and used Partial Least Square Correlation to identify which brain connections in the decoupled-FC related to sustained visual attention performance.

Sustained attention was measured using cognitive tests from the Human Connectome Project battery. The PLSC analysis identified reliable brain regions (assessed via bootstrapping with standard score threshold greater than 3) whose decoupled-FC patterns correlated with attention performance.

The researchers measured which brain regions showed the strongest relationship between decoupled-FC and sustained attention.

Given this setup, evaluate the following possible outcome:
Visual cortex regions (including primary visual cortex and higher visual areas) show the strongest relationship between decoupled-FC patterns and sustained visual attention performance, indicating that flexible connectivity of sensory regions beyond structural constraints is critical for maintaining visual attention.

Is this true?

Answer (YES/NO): NO